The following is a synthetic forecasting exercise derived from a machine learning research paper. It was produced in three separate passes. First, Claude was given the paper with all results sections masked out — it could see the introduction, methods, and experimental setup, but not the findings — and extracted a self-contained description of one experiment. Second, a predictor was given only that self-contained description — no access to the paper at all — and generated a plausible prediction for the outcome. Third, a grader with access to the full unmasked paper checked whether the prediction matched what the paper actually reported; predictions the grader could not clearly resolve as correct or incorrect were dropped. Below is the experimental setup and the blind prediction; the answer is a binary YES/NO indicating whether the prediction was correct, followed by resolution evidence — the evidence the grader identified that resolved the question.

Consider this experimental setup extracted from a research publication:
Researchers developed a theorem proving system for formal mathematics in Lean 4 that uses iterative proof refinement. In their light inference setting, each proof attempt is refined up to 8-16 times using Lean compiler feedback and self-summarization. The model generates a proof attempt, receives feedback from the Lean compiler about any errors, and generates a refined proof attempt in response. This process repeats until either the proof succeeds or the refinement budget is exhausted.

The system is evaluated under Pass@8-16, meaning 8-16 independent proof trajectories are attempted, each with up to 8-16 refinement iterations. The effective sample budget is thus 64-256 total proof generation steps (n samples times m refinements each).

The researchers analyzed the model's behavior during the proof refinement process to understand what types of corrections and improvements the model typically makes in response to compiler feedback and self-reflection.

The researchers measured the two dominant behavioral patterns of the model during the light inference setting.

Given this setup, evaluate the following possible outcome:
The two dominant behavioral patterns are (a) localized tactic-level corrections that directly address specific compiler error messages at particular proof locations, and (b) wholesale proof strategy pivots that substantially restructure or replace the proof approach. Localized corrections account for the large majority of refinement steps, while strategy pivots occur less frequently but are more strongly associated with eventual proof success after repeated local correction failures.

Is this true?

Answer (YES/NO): NO